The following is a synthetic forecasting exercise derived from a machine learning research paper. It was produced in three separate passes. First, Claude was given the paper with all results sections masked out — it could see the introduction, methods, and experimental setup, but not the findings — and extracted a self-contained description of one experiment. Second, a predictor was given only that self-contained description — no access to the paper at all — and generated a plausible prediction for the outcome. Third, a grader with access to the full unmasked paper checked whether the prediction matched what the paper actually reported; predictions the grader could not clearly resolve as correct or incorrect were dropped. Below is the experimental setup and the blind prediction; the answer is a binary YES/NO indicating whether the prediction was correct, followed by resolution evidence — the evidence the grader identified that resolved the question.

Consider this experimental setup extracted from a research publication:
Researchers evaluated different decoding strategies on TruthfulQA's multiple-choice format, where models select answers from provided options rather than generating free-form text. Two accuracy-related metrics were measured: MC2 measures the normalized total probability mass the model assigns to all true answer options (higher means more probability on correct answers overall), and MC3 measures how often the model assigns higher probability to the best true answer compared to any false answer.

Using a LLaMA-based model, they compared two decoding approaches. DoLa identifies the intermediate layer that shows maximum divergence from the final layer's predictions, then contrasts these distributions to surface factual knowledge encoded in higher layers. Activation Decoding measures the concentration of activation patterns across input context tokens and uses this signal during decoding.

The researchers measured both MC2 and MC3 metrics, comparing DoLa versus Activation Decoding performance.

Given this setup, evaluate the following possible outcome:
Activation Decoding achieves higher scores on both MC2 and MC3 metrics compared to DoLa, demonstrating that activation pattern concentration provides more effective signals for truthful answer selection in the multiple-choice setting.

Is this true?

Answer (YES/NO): YES